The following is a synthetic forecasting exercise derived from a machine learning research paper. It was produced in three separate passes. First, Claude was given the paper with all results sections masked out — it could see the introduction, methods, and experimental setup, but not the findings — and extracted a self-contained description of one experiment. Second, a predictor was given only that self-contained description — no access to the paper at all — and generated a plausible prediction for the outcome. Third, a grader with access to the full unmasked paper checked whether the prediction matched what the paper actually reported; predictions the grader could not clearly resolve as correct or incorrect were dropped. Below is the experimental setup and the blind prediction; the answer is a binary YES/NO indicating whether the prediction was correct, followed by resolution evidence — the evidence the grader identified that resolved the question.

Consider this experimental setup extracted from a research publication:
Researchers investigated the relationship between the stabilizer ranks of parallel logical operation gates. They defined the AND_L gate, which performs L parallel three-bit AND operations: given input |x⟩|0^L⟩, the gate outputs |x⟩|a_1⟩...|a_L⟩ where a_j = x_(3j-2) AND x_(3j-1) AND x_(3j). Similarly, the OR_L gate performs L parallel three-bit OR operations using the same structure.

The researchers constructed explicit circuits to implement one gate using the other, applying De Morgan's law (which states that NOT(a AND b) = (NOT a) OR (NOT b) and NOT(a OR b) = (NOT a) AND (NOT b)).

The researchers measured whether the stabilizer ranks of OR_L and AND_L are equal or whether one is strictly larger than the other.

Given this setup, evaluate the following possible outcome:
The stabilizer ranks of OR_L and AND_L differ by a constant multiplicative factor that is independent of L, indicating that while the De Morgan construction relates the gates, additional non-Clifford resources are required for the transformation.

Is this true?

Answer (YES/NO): NO